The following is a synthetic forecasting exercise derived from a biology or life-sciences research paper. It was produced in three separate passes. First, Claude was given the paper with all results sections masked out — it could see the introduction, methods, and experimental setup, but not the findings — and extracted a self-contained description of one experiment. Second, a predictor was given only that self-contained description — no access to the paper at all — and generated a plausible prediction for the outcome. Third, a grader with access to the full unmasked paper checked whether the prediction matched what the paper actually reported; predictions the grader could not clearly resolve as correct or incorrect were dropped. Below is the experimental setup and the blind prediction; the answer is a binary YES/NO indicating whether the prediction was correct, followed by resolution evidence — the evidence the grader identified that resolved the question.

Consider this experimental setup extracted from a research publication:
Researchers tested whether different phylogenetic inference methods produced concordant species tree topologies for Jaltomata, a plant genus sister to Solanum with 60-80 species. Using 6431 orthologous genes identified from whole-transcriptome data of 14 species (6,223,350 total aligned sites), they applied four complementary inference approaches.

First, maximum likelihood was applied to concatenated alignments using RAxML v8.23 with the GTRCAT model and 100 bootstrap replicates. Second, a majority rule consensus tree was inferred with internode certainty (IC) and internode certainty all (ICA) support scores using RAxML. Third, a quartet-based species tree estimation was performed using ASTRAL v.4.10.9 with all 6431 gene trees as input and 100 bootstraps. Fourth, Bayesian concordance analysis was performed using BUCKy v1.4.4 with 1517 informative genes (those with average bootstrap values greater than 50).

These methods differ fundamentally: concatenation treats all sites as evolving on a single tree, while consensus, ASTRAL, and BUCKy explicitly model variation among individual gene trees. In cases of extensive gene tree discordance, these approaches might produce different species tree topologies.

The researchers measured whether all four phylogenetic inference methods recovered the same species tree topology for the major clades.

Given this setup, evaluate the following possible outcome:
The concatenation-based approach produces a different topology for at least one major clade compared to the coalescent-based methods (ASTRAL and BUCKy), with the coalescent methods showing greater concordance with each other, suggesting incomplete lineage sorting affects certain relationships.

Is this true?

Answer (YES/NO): NO